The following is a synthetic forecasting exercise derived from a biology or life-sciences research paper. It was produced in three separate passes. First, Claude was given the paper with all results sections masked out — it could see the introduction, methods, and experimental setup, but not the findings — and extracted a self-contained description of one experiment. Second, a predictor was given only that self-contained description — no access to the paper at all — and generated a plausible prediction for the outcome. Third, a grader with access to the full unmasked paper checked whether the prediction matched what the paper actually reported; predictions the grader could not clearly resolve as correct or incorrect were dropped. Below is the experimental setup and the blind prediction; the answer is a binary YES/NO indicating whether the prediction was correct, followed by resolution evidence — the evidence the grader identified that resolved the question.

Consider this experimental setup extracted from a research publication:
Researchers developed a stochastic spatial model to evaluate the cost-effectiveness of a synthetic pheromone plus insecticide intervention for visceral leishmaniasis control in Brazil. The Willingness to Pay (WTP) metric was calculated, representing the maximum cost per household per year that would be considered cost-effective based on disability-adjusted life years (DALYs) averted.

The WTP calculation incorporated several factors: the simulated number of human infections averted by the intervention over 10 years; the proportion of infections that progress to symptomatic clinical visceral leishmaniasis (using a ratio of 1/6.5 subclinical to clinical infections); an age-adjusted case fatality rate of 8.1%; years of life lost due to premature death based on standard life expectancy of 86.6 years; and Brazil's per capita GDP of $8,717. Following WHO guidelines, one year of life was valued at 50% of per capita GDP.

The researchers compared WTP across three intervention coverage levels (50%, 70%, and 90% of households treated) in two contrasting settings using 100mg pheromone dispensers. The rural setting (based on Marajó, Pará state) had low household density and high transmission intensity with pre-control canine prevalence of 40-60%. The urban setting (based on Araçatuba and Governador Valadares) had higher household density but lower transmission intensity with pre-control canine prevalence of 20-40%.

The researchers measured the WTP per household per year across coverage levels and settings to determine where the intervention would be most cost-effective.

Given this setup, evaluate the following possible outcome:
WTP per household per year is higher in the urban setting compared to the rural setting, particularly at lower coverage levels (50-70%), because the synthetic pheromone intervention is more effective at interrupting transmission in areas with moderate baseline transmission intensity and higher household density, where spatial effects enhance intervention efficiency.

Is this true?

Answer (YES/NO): NO